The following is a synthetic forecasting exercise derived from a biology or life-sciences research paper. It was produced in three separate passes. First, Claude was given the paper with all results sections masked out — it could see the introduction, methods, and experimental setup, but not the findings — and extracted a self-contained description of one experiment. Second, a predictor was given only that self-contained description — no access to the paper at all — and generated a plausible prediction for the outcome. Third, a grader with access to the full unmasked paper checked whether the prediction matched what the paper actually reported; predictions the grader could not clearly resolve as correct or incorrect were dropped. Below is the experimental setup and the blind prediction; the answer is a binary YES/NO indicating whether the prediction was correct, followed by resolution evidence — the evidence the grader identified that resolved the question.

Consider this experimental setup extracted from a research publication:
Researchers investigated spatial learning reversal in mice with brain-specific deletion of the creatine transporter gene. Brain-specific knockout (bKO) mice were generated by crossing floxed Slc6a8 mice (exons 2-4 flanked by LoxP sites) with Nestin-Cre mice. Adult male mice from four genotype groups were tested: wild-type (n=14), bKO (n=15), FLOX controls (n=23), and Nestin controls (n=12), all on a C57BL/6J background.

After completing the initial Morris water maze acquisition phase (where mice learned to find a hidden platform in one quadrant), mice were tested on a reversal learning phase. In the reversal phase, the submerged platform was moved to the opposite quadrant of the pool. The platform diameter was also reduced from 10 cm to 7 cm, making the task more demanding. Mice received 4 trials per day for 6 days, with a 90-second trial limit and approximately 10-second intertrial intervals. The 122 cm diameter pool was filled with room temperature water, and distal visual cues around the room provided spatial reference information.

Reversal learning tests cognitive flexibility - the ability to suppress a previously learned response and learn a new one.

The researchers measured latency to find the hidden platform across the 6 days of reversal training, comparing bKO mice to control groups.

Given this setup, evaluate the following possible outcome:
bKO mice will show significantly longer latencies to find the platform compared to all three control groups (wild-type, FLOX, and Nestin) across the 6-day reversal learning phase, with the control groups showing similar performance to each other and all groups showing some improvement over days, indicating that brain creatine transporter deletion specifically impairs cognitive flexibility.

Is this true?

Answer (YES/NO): YES